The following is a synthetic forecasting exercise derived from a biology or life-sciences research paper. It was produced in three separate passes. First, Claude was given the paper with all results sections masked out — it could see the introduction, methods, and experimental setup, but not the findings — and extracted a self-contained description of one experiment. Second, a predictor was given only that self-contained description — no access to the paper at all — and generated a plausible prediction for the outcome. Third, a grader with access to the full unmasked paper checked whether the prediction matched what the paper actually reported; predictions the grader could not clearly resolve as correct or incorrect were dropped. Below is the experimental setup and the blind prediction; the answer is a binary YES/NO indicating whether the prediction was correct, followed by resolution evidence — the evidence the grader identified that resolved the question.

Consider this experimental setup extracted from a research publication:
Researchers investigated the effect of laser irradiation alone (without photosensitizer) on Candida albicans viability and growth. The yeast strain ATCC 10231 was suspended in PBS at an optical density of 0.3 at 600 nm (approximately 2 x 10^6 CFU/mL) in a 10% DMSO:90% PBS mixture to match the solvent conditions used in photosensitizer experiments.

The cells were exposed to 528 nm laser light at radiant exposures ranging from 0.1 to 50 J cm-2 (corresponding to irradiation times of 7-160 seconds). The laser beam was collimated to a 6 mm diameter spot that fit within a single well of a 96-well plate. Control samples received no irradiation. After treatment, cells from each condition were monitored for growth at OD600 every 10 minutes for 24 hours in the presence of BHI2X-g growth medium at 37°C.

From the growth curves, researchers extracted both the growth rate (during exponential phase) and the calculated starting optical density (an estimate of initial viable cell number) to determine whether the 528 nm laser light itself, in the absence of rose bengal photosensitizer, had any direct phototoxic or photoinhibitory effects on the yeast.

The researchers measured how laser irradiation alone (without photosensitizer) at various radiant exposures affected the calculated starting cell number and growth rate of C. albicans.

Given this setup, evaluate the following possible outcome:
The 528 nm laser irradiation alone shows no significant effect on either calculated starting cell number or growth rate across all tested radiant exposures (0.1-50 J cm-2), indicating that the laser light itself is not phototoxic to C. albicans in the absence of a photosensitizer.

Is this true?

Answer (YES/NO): NO